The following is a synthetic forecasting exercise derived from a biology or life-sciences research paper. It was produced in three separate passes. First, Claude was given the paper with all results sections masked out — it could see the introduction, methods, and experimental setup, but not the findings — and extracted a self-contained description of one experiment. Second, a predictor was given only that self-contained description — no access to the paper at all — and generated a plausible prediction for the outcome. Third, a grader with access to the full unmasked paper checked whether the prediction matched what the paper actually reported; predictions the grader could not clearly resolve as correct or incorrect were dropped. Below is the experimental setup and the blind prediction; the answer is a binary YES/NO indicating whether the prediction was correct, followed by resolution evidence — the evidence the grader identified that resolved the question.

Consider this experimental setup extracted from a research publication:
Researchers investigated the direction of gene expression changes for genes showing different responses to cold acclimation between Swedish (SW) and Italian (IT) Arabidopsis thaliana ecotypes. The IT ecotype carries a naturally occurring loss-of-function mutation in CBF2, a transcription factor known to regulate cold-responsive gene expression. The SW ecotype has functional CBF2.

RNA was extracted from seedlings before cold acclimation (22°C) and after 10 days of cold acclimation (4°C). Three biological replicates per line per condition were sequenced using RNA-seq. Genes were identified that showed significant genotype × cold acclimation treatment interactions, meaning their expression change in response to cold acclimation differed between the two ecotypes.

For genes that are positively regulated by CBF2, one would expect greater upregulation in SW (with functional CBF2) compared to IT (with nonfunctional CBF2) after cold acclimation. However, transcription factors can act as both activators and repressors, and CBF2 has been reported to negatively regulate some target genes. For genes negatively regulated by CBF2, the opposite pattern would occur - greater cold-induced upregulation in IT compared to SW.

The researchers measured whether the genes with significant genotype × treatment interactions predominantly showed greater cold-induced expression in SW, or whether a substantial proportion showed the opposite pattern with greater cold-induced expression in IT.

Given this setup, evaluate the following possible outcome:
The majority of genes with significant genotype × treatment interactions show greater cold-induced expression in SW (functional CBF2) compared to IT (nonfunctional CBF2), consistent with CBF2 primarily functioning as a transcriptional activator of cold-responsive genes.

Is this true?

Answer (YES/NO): YES